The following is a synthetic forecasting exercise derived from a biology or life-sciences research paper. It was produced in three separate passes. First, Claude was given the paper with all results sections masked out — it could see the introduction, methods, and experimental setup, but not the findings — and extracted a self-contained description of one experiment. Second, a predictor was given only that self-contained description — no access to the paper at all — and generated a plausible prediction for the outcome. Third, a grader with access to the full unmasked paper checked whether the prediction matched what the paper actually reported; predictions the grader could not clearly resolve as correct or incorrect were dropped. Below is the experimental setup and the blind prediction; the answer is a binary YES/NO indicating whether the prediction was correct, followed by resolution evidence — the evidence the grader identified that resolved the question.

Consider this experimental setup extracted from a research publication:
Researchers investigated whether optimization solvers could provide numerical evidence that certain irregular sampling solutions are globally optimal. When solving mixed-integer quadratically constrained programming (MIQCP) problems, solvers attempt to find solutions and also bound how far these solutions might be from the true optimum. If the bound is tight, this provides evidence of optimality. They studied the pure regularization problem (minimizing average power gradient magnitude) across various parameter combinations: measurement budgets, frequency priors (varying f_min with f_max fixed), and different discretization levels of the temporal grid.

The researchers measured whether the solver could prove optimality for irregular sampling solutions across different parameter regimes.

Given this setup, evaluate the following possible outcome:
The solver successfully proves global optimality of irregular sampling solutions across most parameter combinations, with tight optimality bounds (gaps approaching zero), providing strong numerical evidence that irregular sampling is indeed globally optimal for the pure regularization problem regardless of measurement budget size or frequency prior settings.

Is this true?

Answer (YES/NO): NO